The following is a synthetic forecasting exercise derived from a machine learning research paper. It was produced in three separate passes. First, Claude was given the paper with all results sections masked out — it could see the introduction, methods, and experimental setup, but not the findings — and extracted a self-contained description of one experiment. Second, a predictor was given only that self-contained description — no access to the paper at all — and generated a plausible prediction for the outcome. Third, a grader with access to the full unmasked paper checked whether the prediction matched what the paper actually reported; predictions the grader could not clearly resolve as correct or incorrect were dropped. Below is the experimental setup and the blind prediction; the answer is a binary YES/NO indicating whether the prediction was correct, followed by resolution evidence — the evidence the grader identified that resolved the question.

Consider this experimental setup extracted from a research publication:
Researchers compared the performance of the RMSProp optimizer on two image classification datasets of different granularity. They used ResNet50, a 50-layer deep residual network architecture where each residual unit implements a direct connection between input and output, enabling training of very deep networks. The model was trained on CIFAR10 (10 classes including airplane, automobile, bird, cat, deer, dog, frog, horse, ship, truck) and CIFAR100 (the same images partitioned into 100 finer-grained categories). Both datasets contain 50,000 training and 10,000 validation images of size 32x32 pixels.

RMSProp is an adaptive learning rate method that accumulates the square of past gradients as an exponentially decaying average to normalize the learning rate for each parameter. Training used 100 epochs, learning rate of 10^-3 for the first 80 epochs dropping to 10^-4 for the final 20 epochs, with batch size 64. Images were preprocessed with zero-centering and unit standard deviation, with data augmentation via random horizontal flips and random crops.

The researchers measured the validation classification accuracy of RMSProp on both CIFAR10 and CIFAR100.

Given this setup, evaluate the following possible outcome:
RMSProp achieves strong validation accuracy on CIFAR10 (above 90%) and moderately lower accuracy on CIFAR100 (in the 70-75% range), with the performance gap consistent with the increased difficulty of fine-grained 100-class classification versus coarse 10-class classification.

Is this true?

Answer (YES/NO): NO